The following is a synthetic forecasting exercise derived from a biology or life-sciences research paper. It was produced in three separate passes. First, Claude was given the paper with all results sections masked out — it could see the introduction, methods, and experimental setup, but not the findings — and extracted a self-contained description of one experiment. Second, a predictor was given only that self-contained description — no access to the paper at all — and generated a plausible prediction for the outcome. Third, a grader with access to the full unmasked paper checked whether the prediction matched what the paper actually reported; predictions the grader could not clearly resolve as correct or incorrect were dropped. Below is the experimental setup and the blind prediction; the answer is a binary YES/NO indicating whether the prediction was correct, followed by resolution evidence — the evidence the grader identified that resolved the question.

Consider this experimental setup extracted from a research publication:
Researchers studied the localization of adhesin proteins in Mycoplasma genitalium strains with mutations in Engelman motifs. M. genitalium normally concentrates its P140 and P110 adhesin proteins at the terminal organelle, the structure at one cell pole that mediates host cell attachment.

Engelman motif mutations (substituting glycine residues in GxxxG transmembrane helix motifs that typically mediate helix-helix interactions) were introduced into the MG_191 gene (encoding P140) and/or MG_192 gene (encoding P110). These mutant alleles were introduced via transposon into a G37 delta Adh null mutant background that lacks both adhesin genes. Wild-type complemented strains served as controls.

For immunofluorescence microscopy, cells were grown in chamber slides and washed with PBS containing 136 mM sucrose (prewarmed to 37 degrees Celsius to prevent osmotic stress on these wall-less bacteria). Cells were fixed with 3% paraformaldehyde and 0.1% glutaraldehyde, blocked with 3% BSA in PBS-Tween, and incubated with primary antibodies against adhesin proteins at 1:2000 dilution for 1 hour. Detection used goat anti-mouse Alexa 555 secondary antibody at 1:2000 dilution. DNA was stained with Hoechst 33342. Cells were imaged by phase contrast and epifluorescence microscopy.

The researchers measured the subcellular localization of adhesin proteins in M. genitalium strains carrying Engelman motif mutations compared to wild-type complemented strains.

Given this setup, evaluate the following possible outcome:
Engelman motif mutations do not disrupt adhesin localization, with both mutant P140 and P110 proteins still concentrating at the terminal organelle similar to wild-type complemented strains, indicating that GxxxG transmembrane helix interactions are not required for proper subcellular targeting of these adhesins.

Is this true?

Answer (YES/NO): YES